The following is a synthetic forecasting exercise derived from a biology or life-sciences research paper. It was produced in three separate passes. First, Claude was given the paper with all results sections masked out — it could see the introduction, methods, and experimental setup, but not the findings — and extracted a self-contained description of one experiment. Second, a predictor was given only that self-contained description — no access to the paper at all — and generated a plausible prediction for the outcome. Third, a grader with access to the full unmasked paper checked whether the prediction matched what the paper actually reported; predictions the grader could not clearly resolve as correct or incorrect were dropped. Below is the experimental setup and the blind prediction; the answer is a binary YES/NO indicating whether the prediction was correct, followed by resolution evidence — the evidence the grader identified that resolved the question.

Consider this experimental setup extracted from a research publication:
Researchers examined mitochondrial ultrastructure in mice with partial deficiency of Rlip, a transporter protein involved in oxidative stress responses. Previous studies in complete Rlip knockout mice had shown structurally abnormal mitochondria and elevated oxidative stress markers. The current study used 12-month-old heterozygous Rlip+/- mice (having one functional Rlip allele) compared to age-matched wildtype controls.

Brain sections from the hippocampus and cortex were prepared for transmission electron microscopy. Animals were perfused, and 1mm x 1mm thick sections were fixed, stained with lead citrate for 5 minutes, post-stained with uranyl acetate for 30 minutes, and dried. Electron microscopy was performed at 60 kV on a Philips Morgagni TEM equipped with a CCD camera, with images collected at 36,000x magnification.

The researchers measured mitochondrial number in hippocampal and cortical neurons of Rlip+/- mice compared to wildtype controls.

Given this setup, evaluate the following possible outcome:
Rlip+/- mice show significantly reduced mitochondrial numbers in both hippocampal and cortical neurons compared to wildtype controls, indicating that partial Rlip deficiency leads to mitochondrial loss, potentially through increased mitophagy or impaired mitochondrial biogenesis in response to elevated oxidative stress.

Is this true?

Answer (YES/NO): NO